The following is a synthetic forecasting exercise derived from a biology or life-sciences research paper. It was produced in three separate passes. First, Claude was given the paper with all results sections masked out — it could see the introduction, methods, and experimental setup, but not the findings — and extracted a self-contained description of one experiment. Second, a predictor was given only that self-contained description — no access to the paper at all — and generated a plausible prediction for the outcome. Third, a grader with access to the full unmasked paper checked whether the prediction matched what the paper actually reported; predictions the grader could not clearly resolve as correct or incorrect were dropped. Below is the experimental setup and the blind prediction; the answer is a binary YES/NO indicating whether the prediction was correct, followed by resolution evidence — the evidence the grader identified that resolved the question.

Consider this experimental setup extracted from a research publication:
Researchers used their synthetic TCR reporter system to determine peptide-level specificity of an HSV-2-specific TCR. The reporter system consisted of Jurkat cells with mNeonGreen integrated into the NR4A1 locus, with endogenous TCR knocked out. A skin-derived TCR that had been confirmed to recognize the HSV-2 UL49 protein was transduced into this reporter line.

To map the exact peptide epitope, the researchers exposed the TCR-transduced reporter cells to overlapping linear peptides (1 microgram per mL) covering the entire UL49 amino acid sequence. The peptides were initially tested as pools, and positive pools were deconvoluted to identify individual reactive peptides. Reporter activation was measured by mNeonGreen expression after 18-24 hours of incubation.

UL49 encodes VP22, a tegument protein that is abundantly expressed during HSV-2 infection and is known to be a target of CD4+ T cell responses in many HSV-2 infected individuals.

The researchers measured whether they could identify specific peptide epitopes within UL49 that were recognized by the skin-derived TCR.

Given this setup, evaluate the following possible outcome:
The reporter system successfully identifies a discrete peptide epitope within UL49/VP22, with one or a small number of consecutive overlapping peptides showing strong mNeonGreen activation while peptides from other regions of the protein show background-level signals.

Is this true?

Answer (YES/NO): YES